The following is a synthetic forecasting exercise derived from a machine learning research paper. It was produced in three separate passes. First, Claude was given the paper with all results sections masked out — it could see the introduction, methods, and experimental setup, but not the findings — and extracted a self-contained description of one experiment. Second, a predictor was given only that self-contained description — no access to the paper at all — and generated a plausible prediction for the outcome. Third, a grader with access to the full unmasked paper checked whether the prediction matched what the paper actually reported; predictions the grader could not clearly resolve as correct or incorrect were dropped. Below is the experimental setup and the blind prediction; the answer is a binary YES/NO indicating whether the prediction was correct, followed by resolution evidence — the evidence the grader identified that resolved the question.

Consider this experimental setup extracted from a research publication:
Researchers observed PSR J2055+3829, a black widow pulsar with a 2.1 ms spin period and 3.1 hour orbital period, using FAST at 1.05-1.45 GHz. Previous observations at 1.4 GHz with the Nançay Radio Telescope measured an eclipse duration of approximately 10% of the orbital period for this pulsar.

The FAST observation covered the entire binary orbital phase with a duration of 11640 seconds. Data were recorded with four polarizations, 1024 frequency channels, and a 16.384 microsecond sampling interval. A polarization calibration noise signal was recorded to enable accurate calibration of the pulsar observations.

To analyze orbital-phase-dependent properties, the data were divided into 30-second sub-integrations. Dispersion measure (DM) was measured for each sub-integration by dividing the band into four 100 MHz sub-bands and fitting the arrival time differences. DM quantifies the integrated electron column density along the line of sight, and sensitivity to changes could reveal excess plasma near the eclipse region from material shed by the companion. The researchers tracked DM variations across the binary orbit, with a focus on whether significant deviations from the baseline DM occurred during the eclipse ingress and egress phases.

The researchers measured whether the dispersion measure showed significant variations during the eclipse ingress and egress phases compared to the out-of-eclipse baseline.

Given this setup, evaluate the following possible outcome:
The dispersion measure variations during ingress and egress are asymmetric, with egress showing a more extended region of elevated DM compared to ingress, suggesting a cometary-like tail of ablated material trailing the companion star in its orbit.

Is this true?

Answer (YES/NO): NO